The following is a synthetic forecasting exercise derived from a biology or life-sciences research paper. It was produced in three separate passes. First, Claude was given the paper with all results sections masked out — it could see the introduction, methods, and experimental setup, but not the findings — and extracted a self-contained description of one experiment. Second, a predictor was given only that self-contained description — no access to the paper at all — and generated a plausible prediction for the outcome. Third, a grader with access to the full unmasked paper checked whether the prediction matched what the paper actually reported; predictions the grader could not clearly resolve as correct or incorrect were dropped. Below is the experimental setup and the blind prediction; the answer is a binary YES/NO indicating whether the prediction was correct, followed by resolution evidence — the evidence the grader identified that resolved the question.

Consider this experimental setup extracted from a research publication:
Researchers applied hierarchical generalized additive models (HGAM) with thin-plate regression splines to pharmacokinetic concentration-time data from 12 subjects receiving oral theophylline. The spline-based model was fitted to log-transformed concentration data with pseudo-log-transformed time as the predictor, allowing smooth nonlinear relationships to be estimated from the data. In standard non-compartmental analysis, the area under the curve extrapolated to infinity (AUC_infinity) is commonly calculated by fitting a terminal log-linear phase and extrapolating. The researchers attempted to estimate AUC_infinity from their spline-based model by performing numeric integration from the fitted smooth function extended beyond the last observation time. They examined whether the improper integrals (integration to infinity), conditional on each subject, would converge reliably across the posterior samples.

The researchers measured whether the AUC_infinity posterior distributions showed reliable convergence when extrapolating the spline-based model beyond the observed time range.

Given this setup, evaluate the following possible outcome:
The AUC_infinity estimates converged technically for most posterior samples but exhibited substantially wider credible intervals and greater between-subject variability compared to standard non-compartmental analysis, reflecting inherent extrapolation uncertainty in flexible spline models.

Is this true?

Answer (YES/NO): NO